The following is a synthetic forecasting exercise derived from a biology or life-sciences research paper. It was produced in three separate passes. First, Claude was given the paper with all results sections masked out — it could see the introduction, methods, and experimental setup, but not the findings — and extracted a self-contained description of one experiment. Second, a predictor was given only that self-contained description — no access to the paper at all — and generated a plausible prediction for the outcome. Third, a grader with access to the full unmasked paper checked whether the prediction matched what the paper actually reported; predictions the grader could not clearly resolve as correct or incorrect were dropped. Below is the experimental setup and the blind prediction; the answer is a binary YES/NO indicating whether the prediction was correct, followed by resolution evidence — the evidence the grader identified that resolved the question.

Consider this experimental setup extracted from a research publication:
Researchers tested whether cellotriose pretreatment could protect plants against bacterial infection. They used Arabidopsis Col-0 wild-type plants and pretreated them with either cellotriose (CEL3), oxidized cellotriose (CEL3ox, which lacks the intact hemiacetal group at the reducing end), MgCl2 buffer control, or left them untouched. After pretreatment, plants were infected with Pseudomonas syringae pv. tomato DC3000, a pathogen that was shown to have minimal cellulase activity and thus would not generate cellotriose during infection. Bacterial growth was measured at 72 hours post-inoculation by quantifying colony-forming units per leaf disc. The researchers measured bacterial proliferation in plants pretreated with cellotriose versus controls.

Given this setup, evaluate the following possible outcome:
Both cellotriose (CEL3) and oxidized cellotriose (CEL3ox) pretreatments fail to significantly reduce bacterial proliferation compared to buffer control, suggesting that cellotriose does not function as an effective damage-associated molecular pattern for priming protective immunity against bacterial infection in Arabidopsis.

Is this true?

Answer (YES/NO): NO